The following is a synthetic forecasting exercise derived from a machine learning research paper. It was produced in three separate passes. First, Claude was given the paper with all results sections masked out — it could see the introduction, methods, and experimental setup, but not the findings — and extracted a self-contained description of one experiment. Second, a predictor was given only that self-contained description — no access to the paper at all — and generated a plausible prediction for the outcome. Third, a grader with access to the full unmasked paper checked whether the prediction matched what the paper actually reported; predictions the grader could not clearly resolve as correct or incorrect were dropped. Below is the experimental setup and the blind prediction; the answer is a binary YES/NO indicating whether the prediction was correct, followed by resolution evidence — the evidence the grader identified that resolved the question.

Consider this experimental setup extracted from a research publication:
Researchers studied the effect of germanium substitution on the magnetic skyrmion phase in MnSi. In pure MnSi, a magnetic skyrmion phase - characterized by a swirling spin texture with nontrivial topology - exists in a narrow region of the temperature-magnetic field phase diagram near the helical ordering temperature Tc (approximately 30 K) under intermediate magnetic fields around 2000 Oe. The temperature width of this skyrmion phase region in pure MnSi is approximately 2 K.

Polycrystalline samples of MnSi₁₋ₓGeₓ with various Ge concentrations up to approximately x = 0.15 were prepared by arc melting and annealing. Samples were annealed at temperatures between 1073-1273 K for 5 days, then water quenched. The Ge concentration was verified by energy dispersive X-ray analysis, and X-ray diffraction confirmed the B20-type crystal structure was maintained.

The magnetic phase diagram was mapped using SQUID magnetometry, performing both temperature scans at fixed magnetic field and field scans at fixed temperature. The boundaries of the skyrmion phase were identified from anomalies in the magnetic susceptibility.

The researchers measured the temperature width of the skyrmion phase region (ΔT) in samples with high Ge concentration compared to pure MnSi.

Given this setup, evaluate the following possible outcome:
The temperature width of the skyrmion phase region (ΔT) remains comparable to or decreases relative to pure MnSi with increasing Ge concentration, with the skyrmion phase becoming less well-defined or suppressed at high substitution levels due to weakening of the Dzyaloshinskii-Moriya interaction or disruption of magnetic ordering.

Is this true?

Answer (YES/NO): NO